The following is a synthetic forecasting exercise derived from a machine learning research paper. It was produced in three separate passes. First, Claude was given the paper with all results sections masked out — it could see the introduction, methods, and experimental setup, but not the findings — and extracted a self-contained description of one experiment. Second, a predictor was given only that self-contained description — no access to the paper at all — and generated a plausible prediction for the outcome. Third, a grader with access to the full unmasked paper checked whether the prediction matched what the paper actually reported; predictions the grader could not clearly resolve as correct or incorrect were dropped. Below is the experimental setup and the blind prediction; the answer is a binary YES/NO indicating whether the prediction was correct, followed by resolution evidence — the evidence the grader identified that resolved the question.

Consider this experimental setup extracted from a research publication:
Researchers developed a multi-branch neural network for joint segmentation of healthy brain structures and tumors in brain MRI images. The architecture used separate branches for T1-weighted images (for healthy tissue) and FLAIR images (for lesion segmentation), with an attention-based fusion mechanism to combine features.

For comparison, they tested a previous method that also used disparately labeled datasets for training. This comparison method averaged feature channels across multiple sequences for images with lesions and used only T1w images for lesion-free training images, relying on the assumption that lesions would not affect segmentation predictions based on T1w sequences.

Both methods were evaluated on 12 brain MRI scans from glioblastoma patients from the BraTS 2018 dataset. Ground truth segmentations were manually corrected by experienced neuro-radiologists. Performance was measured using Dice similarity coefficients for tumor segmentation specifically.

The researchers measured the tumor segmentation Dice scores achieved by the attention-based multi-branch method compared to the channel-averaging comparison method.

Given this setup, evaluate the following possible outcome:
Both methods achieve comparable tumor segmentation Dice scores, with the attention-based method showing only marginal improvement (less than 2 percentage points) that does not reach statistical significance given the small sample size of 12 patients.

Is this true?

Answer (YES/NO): NO